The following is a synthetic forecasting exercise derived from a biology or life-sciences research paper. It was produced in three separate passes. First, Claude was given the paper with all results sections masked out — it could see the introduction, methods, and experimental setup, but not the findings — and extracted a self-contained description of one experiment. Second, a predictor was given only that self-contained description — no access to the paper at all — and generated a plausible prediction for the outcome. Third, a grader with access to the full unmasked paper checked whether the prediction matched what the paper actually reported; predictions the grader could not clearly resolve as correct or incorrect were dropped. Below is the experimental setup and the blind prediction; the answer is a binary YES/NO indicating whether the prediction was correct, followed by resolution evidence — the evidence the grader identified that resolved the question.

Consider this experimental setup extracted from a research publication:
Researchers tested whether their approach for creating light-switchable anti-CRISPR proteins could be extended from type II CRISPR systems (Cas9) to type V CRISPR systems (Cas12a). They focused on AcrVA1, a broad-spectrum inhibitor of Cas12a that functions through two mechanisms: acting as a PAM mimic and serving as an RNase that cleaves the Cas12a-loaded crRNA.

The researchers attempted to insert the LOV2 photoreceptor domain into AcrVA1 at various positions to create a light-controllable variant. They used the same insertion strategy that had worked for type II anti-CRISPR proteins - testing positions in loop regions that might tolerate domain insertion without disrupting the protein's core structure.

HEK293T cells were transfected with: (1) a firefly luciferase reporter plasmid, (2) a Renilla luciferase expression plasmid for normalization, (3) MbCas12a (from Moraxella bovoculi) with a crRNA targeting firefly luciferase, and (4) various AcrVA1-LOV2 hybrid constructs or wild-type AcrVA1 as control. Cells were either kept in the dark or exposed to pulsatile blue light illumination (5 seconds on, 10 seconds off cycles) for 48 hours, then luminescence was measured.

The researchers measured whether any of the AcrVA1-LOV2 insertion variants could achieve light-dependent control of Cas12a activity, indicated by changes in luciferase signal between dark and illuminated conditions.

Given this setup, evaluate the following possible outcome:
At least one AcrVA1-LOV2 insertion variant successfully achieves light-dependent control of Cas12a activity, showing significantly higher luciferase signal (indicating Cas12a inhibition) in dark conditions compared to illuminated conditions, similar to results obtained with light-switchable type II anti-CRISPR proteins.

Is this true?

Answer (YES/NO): YES